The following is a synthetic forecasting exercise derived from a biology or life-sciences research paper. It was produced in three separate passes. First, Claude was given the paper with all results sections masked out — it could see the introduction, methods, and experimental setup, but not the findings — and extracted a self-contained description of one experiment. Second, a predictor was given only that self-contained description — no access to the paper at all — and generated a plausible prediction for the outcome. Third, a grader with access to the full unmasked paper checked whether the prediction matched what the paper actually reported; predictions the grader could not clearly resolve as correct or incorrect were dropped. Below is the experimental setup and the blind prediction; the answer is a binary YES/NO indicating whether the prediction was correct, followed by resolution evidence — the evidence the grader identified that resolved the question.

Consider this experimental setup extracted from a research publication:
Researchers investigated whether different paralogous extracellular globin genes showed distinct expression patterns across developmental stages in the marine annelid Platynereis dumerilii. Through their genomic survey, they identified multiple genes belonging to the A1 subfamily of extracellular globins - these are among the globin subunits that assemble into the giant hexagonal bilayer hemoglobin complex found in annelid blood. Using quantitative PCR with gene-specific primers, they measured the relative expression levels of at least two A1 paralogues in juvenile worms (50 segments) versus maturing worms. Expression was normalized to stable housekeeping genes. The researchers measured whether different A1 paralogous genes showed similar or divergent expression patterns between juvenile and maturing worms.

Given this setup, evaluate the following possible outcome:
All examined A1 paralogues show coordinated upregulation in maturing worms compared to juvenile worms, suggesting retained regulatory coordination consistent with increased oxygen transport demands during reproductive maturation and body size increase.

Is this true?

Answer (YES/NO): NO